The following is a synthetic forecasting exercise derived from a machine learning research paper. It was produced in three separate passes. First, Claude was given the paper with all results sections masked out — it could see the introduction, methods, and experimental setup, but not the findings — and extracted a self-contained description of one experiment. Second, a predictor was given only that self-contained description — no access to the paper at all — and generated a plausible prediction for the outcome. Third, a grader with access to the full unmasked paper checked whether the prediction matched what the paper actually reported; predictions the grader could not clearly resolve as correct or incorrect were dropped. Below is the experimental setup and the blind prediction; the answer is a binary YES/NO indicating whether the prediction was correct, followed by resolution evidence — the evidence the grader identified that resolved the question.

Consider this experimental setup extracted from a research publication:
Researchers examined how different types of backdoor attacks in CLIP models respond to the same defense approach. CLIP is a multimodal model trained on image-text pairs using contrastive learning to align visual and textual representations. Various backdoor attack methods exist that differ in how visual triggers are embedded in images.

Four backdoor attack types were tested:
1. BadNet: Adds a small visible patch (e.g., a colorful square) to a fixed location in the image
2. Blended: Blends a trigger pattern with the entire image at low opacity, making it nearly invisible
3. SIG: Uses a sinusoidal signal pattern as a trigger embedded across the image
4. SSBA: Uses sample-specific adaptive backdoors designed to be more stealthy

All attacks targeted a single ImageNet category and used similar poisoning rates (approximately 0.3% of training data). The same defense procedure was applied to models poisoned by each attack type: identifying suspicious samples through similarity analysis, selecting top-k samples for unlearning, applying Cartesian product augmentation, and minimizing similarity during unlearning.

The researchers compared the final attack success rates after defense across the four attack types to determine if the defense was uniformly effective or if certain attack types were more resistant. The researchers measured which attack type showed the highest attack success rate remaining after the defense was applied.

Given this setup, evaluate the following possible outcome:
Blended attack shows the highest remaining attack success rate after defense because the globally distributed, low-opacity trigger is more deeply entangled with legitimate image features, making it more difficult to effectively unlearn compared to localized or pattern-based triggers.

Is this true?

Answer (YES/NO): NO